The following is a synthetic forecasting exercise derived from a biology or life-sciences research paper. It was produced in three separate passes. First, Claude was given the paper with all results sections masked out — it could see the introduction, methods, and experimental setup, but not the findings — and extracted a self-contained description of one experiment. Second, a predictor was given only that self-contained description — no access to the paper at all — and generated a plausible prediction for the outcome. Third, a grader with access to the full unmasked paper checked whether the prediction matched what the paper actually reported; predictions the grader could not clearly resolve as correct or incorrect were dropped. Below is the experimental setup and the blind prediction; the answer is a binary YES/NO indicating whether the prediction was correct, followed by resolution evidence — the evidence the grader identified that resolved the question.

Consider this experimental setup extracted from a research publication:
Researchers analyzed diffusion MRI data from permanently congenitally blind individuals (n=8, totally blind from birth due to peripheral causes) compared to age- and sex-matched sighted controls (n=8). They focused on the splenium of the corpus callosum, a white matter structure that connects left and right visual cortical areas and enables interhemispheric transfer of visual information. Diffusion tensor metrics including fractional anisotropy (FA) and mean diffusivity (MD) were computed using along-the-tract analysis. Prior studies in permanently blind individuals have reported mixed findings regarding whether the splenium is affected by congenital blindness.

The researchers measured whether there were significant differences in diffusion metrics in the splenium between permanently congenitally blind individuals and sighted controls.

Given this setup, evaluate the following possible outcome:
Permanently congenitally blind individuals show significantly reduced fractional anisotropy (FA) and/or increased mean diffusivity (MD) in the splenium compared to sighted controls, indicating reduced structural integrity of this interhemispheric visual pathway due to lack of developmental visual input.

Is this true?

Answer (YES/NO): YES